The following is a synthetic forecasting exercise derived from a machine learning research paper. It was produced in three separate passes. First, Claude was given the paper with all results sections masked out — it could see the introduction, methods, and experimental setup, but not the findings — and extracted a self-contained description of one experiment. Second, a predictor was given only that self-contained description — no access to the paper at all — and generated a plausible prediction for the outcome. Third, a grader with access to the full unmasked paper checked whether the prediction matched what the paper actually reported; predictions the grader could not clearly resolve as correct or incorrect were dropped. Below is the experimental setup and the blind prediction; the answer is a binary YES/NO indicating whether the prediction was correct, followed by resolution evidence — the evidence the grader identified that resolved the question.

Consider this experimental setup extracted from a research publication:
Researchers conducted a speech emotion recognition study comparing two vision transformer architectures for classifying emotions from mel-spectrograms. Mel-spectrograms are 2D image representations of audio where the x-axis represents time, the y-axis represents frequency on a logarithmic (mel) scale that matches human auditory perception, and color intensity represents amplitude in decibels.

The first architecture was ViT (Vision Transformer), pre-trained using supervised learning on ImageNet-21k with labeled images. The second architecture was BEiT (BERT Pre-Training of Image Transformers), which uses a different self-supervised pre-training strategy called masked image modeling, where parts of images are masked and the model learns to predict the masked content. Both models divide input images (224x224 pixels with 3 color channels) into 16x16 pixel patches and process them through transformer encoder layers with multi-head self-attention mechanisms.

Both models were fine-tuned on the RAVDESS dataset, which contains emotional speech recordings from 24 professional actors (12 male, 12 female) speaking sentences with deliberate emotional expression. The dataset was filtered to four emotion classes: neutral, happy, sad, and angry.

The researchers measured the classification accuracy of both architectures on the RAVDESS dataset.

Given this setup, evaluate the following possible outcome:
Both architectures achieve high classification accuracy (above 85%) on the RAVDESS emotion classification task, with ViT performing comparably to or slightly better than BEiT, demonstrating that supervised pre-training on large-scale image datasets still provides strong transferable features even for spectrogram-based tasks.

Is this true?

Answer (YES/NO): YES